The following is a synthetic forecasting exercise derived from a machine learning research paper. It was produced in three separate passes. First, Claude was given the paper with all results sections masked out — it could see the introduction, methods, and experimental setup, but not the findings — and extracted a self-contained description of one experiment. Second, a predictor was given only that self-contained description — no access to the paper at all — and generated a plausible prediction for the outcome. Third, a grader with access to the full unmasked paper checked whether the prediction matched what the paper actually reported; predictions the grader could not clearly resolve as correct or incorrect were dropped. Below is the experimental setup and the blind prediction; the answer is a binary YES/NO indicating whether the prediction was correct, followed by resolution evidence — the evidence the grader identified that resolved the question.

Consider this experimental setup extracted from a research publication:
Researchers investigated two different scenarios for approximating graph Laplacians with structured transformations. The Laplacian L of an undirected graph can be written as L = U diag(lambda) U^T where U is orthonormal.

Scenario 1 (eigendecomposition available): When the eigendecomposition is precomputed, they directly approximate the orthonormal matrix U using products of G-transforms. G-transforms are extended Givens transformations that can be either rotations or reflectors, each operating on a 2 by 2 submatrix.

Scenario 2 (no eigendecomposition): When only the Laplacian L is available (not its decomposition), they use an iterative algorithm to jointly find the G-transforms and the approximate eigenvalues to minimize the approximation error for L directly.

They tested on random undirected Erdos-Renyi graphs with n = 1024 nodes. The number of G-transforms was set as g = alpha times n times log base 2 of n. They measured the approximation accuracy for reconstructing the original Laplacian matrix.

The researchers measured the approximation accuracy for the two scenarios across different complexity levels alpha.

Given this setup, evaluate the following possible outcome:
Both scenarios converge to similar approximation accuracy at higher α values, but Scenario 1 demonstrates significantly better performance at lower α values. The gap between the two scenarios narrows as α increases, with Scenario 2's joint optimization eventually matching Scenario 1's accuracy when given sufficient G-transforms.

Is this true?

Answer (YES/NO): NO